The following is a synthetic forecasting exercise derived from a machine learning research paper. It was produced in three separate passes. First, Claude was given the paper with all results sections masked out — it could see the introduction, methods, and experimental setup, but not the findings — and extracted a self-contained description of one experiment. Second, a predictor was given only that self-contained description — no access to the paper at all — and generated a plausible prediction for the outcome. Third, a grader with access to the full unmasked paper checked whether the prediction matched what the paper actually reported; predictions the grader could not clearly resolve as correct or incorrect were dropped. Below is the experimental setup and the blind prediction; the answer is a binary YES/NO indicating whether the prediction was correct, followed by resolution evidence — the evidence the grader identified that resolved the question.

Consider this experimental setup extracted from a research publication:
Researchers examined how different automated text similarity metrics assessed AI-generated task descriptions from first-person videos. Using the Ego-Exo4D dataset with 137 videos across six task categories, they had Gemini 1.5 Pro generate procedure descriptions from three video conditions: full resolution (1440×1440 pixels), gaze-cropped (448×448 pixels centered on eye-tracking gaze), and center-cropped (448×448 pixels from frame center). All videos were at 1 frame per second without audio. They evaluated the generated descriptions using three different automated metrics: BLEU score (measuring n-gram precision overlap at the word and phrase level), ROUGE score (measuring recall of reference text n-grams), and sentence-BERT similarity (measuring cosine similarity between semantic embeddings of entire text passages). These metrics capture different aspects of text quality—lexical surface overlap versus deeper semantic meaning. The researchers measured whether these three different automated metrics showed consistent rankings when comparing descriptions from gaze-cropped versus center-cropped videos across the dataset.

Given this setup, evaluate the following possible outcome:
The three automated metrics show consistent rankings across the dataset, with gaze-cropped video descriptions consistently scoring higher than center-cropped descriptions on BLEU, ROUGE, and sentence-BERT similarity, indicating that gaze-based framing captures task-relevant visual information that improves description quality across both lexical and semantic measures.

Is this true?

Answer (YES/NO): YES